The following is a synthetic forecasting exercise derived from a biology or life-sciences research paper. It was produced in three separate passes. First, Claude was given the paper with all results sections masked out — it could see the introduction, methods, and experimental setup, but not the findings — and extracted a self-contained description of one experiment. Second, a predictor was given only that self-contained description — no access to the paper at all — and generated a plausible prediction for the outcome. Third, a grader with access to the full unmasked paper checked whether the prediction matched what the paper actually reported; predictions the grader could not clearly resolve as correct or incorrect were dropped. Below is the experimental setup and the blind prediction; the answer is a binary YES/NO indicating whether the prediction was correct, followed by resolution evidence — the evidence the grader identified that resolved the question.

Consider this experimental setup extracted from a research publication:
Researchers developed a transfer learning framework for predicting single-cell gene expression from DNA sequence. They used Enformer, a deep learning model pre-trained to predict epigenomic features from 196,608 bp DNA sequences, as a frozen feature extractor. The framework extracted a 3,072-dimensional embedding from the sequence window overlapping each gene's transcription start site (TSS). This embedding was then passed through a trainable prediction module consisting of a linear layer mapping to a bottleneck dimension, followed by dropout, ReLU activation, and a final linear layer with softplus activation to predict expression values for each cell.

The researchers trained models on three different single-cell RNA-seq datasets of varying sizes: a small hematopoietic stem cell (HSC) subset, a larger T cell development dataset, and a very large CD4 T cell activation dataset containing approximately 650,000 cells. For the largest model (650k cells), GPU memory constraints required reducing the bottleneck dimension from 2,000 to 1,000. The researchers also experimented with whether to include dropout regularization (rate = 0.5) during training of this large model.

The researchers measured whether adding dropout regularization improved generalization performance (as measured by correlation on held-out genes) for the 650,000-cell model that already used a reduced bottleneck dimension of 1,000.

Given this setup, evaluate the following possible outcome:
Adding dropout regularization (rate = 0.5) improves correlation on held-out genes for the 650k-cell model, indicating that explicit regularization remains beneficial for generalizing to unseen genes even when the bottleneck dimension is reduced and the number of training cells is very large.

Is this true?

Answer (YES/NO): NO